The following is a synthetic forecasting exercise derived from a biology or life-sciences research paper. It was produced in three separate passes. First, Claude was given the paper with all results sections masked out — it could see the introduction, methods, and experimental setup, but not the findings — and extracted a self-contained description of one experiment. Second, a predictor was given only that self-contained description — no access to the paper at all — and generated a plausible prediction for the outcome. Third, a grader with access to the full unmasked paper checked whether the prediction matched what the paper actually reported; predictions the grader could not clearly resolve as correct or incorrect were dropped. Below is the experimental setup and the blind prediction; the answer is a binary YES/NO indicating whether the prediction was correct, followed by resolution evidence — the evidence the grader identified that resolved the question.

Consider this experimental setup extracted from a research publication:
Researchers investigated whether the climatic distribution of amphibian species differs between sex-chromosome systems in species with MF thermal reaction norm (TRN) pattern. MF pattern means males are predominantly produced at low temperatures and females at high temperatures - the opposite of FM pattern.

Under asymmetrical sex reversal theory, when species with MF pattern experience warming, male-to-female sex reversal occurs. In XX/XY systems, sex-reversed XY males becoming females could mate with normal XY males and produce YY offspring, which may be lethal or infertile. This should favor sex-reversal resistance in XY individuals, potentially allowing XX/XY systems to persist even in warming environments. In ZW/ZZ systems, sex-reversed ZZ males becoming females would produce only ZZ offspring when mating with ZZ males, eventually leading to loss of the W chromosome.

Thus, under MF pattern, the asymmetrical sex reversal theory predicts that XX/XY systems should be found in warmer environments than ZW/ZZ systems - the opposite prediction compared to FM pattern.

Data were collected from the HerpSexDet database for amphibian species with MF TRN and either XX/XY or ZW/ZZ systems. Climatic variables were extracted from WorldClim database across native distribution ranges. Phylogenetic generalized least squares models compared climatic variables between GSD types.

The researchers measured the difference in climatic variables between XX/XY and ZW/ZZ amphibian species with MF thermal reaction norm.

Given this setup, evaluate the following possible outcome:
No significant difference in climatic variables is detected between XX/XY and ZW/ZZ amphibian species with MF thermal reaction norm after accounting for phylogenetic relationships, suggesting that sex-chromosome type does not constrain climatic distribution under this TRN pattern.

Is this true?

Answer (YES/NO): NO